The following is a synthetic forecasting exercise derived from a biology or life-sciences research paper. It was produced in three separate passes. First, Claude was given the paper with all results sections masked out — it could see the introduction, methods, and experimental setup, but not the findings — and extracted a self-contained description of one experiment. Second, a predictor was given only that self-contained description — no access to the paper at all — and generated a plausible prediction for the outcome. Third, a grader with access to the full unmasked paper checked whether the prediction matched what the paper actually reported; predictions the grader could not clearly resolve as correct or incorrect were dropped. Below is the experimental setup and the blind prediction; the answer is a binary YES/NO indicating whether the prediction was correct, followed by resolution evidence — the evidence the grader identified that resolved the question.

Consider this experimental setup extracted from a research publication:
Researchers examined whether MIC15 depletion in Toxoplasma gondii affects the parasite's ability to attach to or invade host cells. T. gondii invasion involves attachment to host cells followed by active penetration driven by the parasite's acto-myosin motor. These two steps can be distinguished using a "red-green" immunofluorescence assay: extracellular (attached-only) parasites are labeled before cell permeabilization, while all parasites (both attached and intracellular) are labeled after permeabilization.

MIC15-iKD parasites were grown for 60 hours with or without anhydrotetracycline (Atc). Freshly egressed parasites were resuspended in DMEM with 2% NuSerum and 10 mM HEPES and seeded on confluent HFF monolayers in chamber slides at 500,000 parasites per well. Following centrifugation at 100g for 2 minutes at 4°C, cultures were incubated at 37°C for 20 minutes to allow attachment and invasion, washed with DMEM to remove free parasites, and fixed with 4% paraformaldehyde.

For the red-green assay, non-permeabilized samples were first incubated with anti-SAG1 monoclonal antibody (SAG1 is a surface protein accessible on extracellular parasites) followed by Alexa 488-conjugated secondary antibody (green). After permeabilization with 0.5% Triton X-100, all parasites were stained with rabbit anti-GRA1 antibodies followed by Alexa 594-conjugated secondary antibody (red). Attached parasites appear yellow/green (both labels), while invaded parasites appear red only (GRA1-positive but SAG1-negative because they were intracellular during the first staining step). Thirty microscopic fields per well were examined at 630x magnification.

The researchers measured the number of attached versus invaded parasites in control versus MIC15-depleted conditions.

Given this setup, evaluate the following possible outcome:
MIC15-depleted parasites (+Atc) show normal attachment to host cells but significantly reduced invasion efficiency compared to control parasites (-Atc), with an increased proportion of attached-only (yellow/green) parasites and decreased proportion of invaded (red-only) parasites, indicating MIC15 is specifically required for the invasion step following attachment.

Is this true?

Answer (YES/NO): NO